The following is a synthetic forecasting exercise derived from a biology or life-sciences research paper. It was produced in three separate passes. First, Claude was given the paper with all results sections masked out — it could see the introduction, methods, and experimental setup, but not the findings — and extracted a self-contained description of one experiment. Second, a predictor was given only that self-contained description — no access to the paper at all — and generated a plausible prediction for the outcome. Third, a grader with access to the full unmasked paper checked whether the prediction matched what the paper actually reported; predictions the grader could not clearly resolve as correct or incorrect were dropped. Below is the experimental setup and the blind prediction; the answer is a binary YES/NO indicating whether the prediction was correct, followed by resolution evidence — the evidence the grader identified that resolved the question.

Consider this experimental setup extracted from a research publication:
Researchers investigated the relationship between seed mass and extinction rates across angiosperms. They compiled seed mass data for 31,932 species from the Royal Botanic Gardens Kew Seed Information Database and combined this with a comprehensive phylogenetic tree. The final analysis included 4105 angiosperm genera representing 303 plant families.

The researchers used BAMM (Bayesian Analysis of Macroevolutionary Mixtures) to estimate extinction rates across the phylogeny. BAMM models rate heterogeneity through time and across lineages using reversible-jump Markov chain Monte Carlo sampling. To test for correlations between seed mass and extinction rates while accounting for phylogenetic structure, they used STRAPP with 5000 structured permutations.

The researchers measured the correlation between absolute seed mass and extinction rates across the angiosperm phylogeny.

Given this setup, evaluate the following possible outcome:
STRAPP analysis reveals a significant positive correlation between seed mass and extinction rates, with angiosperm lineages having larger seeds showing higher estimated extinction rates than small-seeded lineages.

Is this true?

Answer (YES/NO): NO